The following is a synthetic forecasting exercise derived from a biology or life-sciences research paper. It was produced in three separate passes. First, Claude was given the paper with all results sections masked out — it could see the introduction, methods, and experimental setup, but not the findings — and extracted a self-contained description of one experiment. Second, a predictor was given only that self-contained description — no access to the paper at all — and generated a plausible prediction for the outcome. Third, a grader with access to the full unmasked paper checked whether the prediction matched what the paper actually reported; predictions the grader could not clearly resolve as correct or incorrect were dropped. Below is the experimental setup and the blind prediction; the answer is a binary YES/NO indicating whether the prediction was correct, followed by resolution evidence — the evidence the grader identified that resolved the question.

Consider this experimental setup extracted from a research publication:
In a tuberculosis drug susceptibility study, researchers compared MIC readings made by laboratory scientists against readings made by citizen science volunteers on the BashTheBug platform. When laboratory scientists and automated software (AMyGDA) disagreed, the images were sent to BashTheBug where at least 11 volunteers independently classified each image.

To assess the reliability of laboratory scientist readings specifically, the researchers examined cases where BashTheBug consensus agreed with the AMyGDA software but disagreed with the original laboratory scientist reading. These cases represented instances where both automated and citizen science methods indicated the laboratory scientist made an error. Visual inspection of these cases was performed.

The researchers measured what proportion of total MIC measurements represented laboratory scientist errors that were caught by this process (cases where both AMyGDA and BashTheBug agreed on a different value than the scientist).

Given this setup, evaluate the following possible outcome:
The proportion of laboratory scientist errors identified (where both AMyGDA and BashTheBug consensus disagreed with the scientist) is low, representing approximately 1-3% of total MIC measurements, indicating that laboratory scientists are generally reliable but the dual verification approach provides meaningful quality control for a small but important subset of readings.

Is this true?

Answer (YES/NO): NO